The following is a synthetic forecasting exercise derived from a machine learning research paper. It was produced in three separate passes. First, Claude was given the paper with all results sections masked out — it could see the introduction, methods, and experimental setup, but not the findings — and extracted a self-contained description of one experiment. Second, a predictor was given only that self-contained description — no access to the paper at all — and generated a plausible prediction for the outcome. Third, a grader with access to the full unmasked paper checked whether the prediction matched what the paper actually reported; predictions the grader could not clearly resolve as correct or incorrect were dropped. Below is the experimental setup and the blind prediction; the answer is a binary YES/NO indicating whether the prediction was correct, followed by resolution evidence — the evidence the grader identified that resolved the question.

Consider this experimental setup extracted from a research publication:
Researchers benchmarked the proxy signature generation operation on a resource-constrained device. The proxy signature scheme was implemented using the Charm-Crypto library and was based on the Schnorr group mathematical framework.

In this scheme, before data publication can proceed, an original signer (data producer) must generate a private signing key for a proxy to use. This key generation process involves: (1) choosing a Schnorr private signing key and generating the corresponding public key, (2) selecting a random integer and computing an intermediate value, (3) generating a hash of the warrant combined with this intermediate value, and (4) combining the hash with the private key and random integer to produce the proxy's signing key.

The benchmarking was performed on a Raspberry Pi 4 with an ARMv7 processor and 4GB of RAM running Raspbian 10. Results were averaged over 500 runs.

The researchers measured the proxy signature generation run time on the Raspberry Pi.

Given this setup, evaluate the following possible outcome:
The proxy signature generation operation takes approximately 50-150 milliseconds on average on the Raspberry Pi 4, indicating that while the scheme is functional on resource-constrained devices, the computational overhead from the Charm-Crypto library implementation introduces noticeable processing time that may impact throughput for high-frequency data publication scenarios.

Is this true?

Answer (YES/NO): NO